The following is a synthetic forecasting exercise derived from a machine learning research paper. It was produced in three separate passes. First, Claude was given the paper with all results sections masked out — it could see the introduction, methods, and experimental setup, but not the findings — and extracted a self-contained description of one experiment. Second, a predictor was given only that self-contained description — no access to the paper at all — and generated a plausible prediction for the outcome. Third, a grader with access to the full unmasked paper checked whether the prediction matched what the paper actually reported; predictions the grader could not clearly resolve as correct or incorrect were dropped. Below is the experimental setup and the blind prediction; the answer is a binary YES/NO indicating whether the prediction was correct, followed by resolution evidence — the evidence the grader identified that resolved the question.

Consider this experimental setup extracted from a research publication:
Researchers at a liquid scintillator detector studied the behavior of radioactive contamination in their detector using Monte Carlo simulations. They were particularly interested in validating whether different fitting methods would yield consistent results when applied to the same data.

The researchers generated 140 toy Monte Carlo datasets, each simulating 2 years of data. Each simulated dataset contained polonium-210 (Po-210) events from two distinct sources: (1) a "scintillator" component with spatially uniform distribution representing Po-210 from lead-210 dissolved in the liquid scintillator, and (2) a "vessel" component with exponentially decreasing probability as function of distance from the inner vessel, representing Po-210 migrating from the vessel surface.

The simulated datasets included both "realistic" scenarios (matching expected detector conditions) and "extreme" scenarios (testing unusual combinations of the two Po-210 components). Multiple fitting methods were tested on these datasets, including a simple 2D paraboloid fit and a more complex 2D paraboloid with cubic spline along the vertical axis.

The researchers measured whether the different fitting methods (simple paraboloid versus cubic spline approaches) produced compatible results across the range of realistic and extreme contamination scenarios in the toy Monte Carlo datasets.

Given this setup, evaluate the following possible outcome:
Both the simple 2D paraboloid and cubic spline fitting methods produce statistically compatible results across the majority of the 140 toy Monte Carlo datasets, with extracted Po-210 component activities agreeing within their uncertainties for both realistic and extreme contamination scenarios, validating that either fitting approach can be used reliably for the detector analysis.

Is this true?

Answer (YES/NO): YES